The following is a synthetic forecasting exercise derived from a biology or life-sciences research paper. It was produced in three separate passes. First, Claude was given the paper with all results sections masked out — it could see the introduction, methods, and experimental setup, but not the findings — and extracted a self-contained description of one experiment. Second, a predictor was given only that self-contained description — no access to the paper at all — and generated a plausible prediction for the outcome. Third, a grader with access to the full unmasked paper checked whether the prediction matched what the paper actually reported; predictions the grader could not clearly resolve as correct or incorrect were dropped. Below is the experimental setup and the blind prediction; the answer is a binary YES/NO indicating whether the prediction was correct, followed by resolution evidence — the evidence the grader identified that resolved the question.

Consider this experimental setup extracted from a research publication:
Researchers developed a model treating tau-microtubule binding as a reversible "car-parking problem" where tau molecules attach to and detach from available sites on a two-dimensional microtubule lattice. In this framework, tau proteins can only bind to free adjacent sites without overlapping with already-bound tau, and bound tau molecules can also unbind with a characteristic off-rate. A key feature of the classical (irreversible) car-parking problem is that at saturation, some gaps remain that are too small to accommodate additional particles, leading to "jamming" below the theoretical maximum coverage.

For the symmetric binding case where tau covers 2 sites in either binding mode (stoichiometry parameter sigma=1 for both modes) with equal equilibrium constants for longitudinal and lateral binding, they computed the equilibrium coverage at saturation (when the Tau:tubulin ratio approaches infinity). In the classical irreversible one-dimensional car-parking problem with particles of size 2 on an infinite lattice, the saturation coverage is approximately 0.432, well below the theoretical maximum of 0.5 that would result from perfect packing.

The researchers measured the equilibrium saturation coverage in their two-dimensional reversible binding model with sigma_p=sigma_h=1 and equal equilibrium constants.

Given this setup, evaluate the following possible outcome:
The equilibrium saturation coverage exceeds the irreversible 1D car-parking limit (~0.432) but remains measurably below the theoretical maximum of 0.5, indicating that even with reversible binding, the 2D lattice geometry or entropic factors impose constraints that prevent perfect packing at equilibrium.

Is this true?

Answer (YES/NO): NO